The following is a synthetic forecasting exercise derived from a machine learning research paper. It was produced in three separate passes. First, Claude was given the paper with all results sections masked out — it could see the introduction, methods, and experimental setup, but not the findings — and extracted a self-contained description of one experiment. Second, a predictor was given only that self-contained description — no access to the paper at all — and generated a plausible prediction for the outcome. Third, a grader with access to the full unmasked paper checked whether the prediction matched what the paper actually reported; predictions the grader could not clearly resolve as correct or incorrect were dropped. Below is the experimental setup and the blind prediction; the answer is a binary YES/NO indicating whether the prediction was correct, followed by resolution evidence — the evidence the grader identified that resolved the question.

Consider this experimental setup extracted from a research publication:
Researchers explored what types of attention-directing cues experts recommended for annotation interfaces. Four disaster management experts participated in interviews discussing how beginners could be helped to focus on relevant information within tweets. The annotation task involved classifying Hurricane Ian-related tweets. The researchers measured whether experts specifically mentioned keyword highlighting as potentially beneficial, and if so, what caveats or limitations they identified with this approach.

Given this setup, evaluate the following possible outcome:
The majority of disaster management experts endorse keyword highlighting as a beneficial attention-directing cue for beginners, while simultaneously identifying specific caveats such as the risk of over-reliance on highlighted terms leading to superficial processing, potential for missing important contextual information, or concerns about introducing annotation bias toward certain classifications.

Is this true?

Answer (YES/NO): NO